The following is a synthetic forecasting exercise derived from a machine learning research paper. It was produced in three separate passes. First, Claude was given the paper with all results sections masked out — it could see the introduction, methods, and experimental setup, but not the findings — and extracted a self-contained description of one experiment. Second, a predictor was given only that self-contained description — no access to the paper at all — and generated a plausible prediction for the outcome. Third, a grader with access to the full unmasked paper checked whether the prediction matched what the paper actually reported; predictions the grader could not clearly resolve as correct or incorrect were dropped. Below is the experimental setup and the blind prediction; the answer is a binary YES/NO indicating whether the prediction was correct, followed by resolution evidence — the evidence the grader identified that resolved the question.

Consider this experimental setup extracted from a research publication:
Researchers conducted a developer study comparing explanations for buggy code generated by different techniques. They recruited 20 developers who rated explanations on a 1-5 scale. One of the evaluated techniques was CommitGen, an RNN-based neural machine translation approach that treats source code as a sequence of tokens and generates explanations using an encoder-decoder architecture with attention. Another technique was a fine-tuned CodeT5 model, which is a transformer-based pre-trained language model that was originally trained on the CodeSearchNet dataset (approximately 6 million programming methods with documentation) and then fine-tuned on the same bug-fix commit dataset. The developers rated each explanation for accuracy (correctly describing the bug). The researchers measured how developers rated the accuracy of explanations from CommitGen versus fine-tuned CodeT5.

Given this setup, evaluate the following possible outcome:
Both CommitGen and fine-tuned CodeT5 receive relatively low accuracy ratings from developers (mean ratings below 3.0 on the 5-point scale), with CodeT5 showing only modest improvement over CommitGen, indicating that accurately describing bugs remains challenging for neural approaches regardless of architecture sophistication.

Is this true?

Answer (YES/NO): YES